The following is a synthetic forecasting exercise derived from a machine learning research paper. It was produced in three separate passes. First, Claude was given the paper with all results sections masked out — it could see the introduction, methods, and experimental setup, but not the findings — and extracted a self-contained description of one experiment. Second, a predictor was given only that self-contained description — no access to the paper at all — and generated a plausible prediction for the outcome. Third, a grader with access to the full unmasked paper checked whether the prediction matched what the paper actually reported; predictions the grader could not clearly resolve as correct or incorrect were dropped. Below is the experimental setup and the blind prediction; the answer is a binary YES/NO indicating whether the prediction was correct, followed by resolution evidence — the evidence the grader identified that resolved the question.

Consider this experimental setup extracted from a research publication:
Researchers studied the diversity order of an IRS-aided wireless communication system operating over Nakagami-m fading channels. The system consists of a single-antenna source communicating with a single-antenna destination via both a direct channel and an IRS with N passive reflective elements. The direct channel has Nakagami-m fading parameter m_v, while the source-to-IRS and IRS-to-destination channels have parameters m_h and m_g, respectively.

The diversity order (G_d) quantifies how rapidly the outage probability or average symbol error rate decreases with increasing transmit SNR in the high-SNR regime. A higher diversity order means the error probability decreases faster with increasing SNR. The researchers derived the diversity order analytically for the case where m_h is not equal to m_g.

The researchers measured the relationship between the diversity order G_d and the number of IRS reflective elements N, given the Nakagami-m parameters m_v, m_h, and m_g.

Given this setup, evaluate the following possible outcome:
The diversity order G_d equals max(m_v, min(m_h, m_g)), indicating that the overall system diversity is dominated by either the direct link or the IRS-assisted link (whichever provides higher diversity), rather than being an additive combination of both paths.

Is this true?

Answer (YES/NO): NO